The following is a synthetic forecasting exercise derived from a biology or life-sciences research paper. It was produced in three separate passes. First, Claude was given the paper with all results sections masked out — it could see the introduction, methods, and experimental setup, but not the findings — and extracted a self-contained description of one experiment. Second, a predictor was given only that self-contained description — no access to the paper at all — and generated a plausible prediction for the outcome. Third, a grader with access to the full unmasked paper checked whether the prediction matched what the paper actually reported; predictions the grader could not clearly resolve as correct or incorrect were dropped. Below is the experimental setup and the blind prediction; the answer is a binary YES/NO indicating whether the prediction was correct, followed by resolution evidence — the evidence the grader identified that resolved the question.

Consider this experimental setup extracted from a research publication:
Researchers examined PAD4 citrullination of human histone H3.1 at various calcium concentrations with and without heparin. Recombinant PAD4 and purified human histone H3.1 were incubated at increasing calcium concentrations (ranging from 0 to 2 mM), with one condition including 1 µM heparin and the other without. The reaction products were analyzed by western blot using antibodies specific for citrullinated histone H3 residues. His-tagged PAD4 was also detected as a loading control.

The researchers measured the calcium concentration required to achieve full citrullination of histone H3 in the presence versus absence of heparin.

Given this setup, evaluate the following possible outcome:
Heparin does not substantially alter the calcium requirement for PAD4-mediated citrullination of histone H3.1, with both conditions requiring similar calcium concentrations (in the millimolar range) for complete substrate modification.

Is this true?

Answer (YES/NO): NO